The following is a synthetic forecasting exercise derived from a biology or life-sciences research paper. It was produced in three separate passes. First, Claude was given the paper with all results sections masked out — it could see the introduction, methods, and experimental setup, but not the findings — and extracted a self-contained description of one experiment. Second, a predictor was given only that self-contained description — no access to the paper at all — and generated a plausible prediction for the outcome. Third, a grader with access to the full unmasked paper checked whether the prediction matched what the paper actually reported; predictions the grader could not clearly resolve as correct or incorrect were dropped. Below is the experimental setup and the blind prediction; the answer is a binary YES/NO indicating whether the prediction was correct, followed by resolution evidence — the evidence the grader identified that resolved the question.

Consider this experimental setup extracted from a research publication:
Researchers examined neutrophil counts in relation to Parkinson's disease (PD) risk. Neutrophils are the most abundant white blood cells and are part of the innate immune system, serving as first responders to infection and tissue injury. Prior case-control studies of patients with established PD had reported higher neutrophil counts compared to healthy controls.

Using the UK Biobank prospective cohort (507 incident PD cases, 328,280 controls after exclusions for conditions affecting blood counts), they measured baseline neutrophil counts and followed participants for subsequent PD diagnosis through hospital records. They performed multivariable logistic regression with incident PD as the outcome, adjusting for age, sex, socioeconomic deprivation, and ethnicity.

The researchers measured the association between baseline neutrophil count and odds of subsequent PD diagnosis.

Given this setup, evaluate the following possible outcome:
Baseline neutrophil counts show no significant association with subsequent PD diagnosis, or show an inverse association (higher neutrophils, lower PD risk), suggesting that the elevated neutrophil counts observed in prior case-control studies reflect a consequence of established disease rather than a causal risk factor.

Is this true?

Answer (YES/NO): NO